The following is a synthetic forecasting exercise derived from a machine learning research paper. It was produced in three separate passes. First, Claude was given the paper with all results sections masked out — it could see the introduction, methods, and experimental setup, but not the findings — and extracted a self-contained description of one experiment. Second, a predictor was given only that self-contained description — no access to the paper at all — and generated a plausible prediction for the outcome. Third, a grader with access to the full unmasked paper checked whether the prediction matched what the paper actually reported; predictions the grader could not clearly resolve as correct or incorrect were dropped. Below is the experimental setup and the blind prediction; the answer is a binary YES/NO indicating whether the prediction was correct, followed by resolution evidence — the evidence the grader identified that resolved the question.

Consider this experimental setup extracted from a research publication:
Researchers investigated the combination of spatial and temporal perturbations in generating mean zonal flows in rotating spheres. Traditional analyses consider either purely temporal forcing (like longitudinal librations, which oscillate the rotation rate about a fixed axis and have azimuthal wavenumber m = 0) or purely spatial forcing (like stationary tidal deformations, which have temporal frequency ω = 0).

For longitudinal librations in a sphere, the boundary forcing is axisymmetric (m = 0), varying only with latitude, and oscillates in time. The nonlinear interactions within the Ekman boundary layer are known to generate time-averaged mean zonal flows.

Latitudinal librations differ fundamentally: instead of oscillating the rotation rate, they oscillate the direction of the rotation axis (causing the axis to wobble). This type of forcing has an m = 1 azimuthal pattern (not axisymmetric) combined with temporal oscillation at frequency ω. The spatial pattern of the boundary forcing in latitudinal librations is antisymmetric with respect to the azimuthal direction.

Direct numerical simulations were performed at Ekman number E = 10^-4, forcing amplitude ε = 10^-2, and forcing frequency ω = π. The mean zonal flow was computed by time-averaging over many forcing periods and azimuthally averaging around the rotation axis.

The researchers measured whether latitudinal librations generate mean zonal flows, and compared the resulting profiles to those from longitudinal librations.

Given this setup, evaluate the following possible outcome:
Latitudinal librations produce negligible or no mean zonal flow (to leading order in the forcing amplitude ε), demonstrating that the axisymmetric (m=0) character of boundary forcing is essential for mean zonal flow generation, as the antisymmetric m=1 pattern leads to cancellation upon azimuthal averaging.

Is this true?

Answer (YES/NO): NO